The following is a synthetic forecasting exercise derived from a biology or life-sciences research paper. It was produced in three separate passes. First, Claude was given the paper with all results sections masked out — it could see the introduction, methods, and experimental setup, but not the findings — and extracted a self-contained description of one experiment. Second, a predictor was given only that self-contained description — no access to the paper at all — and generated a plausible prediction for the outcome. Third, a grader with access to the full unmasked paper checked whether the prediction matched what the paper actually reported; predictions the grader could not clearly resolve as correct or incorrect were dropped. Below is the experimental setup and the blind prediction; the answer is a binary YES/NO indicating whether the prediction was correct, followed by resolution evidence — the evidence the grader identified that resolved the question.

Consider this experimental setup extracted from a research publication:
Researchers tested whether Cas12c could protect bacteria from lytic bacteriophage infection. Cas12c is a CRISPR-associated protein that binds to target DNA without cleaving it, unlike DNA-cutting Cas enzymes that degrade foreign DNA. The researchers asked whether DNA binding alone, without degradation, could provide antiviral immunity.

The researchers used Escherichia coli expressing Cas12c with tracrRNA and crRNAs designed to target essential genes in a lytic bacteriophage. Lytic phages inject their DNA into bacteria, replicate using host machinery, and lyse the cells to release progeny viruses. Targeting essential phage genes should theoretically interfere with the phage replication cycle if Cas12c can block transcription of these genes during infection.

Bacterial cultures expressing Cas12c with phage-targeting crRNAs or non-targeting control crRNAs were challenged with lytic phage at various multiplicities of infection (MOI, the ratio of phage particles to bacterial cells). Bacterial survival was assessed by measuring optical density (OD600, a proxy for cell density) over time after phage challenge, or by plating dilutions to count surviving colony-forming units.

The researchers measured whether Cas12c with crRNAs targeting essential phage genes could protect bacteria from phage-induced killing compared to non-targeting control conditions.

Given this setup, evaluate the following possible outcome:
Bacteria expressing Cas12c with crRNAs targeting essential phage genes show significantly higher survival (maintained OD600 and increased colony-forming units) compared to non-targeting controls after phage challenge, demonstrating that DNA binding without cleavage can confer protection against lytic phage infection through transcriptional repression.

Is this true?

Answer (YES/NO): NO